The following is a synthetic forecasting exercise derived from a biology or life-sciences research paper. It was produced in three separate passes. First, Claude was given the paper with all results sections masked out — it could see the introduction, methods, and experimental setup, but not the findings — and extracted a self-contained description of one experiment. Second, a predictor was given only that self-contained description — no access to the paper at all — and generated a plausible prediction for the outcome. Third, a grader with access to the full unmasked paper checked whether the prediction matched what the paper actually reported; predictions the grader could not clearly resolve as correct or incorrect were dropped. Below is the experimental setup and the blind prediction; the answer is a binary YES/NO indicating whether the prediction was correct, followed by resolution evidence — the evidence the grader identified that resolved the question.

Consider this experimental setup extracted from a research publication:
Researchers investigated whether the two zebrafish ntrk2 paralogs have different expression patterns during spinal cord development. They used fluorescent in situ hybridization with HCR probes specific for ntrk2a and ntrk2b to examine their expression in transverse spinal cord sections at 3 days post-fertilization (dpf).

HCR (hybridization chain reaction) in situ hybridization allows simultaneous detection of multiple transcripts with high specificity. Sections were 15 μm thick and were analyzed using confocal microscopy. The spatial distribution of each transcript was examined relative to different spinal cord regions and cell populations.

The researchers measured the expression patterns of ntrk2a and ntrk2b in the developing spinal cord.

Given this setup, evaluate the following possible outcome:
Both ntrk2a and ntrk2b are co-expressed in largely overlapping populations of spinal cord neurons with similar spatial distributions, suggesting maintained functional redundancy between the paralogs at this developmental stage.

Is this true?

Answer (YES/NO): NO